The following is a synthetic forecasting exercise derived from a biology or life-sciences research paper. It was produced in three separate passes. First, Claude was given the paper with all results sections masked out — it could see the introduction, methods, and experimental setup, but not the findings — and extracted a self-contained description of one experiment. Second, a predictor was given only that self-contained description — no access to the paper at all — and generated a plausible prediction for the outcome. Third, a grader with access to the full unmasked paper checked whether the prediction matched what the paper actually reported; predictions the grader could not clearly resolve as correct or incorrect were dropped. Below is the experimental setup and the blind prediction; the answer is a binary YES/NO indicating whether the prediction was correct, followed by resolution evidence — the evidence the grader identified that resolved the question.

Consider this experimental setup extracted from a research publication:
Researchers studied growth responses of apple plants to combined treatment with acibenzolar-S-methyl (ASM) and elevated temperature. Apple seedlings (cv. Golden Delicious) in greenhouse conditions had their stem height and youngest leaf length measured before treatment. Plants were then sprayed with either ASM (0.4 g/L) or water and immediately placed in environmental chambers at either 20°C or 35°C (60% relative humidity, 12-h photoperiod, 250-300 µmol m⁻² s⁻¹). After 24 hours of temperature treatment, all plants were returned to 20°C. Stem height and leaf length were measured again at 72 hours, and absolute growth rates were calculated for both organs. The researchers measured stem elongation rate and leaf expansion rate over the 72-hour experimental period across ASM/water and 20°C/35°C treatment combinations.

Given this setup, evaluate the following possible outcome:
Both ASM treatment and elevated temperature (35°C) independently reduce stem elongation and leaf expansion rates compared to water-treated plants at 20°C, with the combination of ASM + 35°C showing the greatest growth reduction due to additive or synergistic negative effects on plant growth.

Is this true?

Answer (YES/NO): NO